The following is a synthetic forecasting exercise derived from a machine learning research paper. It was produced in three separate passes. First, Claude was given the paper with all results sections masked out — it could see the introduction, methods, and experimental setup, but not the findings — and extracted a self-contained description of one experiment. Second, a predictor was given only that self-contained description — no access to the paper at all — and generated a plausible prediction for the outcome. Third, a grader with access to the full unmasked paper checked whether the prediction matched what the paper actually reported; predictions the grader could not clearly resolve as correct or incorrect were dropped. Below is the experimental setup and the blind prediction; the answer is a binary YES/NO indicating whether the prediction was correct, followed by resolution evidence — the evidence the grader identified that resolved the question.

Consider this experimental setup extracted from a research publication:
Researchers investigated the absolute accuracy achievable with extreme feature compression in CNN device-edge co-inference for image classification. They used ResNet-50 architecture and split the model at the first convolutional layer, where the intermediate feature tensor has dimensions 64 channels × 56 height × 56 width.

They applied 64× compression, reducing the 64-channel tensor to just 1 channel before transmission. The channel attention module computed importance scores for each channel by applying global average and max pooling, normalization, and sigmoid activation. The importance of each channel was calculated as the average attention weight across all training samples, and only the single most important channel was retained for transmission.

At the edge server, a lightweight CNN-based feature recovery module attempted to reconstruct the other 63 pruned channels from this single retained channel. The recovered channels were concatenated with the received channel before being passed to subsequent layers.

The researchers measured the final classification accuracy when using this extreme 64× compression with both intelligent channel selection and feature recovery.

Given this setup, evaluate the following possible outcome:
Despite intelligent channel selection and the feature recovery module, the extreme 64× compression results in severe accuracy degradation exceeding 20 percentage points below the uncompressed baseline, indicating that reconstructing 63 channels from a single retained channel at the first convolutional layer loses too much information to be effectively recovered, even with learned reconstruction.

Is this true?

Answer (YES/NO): NO